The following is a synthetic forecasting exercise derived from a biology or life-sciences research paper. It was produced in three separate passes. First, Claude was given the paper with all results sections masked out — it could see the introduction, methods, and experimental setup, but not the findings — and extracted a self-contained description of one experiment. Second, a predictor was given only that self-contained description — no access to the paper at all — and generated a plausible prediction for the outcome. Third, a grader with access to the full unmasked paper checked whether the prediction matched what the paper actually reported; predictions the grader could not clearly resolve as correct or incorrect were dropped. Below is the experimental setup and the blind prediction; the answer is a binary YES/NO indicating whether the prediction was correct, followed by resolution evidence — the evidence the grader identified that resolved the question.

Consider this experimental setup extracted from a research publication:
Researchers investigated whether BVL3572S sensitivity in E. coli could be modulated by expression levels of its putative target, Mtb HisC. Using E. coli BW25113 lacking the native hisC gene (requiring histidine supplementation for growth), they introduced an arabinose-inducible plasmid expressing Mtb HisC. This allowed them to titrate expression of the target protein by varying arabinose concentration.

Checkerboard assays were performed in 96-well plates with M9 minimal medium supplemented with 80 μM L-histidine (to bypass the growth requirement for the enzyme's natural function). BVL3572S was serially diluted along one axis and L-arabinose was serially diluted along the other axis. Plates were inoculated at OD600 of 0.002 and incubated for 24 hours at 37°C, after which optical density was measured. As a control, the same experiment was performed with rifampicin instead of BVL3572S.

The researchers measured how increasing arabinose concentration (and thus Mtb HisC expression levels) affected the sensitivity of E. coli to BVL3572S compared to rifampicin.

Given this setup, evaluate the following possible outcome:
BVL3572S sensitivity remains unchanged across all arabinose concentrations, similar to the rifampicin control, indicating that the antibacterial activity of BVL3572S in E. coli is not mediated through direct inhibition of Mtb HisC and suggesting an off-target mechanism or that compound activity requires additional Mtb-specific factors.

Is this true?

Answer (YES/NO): NO